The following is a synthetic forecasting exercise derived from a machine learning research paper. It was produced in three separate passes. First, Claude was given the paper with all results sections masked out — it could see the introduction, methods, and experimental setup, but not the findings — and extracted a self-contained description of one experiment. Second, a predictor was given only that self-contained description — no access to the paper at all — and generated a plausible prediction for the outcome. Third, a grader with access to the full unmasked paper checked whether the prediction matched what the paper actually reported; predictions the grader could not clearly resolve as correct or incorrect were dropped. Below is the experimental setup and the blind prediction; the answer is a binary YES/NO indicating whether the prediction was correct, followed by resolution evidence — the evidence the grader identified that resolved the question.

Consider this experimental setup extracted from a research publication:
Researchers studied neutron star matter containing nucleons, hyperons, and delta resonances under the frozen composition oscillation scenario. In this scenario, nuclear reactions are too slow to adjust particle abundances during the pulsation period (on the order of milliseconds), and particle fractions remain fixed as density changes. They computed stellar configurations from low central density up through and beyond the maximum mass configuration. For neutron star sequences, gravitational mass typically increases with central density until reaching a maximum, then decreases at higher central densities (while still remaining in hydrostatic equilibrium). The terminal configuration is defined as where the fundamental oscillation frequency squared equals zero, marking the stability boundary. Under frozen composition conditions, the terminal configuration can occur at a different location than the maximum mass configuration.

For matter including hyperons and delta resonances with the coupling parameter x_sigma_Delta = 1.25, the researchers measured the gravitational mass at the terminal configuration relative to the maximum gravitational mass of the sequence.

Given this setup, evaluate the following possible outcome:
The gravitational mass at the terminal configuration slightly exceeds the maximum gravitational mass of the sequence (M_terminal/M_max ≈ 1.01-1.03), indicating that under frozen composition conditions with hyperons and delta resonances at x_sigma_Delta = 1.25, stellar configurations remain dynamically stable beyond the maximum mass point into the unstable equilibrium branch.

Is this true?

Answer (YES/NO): NO